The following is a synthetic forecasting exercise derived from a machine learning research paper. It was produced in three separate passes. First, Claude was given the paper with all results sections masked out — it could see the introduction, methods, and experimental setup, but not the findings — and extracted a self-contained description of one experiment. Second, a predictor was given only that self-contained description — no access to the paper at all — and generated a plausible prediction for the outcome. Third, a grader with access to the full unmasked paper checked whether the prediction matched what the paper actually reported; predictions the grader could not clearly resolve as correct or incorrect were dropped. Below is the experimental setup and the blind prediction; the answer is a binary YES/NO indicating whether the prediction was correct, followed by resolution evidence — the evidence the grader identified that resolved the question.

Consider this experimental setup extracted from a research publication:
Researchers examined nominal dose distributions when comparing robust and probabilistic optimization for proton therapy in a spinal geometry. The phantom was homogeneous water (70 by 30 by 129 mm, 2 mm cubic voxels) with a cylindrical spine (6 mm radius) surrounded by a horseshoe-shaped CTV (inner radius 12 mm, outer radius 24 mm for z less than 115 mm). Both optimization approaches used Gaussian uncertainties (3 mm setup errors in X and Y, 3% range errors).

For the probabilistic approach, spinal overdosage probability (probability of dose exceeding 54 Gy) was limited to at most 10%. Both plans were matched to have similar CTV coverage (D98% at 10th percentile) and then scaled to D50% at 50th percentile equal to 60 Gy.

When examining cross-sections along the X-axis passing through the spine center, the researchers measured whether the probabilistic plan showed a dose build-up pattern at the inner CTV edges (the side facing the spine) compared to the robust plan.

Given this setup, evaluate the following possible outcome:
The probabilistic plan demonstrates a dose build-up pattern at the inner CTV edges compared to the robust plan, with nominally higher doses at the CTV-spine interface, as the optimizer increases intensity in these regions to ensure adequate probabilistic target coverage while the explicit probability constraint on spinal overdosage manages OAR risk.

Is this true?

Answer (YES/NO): YES